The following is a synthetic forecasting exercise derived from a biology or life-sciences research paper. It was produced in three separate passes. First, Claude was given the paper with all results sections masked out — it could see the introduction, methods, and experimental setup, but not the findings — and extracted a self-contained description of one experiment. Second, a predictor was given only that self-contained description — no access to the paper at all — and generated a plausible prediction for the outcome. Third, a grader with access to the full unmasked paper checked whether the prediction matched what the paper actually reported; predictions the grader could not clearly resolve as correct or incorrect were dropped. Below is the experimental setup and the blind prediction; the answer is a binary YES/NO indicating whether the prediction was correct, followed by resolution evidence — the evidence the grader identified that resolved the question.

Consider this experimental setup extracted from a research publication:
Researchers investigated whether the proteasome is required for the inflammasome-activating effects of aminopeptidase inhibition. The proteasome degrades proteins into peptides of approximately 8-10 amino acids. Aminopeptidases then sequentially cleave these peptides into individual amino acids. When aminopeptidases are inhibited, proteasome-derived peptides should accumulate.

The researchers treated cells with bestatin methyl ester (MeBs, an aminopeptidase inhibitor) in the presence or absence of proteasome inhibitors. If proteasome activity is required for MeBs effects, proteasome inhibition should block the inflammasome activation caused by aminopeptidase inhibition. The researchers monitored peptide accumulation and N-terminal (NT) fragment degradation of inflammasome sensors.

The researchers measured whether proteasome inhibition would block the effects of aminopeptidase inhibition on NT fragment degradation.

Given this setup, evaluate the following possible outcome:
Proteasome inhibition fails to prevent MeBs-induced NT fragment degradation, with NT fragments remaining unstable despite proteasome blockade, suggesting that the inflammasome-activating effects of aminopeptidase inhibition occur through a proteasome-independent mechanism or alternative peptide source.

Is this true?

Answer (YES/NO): NO